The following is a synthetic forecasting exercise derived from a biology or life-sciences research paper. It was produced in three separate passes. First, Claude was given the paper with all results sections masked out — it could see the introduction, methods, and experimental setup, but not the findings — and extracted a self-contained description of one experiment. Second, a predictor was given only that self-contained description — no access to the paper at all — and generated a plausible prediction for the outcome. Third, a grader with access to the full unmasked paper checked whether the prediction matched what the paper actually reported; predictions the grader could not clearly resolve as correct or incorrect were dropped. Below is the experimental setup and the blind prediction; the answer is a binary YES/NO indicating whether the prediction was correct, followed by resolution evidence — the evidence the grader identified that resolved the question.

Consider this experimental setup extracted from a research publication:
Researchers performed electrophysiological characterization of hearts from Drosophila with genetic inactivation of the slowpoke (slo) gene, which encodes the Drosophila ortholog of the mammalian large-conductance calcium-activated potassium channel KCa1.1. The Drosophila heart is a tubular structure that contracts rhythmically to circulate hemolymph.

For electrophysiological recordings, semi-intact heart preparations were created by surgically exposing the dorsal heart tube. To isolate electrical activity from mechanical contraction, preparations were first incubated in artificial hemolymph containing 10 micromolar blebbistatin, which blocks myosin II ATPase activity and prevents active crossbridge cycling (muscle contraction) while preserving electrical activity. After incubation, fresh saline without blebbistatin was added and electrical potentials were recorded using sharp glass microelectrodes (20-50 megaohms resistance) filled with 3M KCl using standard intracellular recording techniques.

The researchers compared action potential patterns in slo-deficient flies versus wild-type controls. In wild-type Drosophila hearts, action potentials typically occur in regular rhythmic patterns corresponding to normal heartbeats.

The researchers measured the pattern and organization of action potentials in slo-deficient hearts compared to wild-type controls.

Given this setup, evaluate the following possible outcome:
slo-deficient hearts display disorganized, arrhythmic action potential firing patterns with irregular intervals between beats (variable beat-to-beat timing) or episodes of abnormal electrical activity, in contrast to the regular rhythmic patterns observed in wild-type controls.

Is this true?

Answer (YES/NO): YES